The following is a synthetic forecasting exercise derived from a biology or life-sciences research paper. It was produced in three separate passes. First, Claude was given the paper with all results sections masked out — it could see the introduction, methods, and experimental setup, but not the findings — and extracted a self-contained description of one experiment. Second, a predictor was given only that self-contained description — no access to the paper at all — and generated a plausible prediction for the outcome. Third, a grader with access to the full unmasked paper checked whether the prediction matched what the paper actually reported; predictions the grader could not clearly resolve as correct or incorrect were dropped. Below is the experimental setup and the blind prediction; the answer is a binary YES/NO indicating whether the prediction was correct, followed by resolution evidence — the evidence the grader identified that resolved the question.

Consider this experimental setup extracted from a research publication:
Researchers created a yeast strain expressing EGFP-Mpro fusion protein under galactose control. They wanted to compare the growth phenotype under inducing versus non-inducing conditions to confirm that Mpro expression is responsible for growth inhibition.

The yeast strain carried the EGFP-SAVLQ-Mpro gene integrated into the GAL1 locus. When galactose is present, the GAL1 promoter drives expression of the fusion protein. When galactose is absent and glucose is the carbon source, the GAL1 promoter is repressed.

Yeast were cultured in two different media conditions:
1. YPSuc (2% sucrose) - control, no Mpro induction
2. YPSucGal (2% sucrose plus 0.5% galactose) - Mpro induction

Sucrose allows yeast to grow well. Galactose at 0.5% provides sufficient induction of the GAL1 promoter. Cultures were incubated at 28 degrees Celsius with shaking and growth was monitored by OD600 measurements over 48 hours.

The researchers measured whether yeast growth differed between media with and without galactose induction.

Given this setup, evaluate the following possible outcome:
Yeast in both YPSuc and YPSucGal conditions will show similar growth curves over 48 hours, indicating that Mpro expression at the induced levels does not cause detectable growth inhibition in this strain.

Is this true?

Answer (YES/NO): NO